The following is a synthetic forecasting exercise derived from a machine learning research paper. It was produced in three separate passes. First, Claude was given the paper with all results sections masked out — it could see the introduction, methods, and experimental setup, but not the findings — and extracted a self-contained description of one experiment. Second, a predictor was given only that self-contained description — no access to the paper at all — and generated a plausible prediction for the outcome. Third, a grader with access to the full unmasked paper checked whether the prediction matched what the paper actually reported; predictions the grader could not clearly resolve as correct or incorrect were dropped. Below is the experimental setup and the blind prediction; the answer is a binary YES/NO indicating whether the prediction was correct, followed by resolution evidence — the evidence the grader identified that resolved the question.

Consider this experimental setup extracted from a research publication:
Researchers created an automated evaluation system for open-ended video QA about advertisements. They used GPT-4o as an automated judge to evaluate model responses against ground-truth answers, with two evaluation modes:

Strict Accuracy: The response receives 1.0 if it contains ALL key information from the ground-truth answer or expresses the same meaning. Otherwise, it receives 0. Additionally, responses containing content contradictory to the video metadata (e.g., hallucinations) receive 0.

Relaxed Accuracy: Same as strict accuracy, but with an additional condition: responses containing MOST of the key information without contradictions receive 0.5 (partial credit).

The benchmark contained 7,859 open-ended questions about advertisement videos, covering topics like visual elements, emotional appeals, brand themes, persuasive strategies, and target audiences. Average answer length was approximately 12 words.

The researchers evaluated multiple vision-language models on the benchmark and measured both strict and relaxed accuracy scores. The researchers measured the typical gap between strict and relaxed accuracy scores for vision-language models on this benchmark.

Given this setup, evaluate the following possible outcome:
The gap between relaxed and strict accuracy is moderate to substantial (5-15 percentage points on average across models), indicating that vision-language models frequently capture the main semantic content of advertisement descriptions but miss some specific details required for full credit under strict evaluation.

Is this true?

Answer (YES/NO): NO